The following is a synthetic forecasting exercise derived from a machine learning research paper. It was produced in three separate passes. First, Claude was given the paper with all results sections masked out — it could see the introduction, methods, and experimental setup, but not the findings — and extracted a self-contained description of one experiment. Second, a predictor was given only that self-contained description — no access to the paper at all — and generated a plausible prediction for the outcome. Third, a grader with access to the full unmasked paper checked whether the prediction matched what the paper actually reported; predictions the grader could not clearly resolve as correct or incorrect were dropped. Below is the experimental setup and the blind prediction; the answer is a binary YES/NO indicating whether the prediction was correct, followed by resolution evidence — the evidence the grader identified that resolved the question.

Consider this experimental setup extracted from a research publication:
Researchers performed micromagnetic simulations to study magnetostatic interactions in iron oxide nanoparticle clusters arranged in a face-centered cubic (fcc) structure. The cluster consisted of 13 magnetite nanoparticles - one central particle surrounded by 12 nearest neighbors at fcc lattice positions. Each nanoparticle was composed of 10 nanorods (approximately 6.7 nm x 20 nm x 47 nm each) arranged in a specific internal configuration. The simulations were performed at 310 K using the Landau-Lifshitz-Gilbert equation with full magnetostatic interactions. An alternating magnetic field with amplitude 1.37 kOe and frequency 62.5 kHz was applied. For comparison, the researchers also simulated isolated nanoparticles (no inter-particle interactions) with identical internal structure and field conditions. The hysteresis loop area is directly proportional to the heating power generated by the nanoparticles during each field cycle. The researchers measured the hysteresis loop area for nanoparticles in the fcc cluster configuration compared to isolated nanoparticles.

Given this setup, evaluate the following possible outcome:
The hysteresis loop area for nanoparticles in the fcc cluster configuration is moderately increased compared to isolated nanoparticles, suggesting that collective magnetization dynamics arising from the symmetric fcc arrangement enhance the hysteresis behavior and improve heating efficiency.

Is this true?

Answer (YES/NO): NO